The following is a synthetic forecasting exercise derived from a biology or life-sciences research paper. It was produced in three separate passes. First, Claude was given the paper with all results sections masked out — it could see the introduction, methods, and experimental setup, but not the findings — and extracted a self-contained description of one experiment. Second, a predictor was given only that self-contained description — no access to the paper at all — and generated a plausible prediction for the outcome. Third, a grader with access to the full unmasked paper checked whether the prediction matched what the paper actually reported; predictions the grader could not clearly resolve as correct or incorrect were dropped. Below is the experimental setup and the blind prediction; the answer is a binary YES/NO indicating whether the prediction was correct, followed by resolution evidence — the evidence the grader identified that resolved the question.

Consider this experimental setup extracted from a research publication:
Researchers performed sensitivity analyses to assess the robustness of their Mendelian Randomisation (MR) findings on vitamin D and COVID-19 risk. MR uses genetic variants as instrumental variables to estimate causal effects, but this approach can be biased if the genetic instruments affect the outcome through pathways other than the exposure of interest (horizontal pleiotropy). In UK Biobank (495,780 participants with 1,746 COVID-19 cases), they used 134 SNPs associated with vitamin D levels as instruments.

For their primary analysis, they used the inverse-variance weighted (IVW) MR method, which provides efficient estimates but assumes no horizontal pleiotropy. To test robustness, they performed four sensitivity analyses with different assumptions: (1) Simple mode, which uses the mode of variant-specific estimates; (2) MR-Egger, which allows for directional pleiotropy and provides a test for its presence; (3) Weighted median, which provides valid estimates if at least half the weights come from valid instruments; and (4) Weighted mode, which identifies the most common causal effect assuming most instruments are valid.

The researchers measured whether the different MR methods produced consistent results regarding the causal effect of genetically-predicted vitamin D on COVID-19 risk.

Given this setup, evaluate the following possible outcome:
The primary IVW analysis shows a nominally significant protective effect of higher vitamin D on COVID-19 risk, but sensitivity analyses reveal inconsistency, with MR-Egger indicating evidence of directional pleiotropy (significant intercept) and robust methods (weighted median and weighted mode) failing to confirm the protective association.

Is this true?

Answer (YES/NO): NO